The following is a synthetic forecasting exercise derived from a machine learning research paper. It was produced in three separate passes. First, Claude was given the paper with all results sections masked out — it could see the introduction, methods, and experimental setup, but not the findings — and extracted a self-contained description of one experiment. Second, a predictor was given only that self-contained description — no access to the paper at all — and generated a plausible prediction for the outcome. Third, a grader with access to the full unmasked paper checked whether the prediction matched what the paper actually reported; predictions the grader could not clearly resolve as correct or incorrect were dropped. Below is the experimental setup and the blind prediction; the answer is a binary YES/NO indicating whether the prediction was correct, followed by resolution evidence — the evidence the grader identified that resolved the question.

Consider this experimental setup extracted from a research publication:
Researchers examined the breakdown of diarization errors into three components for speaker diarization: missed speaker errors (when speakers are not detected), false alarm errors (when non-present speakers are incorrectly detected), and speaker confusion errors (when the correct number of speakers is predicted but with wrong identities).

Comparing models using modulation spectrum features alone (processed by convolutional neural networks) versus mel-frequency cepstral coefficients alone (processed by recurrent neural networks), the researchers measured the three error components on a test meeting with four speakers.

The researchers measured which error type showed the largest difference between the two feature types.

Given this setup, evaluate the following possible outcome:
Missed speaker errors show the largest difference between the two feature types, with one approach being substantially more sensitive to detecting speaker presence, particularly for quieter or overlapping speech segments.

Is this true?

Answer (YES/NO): NO